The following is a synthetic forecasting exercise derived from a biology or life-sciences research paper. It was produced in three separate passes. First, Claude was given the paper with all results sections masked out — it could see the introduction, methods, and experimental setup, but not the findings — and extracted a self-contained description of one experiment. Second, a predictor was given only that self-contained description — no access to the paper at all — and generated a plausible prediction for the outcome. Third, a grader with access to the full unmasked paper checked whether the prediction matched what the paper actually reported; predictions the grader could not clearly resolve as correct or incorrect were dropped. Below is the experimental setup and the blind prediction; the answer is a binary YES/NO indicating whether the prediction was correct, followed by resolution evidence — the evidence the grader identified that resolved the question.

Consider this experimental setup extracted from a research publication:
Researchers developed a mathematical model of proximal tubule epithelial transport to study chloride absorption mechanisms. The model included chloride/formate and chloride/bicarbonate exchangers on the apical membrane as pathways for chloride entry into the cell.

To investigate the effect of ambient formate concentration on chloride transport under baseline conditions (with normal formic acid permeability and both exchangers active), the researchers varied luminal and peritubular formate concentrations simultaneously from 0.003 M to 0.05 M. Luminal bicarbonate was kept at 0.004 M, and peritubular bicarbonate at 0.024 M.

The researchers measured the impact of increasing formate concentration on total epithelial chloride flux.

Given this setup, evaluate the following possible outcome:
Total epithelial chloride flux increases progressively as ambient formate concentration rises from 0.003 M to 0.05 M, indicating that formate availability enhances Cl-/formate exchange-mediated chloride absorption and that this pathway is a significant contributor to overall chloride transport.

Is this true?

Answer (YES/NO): NO